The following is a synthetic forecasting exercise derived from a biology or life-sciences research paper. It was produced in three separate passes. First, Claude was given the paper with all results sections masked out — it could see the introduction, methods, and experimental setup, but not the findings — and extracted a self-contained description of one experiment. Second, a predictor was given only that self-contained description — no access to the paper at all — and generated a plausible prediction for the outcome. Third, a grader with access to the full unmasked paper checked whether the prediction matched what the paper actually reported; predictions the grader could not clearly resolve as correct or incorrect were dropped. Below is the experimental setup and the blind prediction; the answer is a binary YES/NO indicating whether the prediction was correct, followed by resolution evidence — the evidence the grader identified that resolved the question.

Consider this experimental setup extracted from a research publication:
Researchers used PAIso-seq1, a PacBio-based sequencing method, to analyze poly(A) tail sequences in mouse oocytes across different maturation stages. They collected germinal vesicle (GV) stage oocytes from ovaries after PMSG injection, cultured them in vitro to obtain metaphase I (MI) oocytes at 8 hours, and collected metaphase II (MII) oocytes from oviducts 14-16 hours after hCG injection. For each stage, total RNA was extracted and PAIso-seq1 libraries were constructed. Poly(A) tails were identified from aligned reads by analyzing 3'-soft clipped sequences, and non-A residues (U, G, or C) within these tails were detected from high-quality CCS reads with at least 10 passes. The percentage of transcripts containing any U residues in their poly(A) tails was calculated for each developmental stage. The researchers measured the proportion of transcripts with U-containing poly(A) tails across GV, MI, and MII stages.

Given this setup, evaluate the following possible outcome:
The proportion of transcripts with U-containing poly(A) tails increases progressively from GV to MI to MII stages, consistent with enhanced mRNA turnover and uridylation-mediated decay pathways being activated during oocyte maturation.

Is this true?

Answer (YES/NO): NO